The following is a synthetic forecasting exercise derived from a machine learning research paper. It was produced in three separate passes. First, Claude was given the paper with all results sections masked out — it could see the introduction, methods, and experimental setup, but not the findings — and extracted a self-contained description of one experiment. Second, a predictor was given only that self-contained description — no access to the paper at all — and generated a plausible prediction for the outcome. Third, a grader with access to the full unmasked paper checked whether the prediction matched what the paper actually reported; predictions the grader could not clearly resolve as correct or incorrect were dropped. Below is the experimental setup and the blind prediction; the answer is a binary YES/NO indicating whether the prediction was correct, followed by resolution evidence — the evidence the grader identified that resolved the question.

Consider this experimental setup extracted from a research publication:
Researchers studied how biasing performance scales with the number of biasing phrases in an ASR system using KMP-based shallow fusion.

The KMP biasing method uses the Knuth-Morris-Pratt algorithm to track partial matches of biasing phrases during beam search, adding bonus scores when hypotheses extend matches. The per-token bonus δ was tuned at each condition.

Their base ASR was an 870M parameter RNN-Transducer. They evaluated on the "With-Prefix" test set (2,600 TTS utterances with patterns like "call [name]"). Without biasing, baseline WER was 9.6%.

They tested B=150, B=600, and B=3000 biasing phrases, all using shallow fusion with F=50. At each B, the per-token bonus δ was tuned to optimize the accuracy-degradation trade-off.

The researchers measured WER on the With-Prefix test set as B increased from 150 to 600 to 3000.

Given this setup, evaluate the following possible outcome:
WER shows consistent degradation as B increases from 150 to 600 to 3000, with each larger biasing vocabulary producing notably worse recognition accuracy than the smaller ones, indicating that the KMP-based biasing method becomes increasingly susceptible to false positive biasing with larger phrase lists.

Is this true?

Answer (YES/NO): YES